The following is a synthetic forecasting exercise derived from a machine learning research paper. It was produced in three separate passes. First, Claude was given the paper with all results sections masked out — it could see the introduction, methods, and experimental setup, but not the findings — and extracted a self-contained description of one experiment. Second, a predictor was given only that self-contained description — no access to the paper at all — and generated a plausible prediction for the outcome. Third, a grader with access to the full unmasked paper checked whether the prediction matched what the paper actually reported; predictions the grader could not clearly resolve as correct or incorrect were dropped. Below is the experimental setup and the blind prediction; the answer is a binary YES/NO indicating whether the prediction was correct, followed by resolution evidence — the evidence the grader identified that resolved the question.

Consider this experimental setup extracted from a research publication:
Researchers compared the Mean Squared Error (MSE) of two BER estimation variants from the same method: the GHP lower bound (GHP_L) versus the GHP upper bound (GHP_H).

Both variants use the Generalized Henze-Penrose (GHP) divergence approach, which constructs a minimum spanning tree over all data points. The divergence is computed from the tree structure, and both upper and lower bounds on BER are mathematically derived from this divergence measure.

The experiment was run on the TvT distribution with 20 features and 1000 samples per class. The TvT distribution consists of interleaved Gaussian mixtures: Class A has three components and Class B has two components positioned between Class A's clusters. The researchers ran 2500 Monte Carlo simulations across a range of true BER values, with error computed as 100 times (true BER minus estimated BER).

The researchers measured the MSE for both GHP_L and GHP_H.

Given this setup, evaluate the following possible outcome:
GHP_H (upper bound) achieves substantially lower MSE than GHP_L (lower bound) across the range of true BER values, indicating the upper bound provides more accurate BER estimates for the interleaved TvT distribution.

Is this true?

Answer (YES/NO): NO